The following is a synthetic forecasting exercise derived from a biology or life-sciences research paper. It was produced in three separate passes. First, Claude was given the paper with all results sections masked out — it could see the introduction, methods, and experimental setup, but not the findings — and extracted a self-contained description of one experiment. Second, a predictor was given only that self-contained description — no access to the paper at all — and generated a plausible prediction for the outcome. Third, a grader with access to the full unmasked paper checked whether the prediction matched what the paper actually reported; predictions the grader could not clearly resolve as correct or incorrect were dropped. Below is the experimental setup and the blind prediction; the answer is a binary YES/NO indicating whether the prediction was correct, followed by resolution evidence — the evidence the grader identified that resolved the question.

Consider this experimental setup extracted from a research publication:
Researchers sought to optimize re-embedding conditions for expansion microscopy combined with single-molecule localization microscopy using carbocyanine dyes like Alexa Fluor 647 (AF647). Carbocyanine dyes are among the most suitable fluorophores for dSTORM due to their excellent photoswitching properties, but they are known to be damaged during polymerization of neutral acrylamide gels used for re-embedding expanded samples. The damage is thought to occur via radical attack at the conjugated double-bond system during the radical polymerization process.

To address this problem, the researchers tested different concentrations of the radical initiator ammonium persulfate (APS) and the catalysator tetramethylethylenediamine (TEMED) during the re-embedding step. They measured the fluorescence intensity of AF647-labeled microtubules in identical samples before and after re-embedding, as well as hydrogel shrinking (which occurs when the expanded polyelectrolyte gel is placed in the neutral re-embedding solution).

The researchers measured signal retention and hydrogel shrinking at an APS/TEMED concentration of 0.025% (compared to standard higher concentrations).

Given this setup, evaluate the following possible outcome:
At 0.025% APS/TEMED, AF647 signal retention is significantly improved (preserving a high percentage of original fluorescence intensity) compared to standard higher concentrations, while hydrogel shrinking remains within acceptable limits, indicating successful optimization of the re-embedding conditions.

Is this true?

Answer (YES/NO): YES